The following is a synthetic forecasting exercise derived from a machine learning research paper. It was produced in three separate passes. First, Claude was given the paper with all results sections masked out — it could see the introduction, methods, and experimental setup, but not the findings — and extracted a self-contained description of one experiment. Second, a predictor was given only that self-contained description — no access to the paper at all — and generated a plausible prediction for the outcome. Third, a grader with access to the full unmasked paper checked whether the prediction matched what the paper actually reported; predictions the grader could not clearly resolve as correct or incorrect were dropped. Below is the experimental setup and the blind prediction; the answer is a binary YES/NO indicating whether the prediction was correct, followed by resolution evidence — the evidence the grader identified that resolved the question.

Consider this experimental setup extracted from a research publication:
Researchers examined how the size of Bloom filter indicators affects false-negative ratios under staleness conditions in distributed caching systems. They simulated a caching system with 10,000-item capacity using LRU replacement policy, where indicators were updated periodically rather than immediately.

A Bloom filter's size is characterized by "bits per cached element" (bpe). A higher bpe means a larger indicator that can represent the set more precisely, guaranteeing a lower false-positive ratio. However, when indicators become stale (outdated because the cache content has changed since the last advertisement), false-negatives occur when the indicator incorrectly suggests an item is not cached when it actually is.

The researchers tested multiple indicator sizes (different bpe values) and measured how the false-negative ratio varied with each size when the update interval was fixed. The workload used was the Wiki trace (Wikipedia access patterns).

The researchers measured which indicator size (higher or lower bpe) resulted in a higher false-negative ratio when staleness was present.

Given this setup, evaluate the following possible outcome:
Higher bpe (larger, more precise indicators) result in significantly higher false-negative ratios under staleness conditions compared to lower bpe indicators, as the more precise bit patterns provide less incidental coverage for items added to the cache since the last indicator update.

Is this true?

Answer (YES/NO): YES